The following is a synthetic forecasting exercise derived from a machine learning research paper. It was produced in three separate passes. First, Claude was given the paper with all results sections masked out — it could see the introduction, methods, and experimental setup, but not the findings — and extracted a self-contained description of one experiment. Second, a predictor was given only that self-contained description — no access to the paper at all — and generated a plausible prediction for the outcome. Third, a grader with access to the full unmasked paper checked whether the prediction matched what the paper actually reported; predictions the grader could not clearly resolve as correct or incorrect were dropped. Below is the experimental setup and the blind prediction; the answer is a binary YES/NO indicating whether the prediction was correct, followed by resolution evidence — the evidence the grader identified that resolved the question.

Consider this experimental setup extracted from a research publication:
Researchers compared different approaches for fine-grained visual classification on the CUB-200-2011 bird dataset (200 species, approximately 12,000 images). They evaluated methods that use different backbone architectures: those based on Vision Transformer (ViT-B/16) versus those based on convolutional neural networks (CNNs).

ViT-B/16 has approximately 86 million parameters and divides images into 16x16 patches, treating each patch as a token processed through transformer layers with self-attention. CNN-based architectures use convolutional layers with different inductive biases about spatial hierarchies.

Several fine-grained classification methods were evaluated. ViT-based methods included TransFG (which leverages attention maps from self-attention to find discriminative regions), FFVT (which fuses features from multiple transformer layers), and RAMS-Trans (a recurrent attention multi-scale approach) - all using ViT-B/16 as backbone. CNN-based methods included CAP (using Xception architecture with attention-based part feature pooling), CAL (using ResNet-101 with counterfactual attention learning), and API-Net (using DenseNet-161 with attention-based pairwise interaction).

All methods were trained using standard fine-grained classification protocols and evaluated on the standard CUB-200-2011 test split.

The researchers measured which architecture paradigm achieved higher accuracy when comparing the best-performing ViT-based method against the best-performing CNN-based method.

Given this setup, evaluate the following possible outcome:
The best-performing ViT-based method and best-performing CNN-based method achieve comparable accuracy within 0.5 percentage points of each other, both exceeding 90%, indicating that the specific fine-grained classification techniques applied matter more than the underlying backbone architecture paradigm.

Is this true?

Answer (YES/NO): YES